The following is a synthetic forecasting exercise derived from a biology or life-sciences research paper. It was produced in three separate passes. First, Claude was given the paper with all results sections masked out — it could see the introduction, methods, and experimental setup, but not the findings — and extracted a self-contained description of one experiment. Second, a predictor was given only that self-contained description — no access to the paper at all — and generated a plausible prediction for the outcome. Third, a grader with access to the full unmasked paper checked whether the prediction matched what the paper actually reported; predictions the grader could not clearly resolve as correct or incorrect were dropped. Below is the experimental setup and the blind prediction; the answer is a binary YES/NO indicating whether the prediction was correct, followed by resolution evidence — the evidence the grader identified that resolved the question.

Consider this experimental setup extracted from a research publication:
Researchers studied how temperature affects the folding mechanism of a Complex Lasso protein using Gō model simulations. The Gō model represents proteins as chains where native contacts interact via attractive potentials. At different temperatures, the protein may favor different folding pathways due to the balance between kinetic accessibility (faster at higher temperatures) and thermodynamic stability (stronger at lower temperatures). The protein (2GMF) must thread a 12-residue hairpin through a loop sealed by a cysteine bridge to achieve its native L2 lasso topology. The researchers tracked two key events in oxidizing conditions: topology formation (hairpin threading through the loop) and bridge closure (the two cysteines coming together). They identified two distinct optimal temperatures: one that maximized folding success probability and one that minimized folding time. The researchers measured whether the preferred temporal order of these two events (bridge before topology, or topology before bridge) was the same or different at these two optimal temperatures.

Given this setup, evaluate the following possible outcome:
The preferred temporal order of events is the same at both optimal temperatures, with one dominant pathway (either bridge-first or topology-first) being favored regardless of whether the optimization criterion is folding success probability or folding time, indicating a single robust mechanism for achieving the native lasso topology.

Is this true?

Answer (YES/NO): YES